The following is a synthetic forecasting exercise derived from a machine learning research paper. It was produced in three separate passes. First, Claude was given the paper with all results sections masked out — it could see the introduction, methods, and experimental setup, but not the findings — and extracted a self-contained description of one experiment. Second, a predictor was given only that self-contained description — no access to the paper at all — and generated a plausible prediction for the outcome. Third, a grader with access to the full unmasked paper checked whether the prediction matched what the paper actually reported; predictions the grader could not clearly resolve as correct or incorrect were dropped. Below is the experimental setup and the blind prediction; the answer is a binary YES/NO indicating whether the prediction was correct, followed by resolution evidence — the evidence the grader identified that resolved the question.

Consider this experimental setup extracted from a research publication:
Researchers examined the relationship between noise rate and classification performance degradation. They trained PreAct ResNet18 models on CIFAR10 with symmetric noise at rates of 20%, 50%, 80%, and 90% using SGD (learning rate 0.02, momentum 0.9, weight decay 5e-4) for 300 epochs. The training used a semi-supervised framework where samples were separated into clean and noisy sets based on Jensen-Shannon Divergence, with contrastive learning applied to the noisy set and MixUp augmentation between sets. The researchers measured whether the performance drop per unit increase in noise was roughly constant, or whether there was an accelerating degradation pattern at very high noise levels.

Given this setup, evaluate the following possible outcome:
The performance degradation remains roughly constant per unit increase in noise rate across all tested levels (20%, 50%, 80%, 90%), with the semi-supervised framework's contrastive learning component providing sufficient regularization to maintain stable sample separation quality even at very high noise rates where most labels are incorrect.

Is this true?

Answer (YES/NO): NO